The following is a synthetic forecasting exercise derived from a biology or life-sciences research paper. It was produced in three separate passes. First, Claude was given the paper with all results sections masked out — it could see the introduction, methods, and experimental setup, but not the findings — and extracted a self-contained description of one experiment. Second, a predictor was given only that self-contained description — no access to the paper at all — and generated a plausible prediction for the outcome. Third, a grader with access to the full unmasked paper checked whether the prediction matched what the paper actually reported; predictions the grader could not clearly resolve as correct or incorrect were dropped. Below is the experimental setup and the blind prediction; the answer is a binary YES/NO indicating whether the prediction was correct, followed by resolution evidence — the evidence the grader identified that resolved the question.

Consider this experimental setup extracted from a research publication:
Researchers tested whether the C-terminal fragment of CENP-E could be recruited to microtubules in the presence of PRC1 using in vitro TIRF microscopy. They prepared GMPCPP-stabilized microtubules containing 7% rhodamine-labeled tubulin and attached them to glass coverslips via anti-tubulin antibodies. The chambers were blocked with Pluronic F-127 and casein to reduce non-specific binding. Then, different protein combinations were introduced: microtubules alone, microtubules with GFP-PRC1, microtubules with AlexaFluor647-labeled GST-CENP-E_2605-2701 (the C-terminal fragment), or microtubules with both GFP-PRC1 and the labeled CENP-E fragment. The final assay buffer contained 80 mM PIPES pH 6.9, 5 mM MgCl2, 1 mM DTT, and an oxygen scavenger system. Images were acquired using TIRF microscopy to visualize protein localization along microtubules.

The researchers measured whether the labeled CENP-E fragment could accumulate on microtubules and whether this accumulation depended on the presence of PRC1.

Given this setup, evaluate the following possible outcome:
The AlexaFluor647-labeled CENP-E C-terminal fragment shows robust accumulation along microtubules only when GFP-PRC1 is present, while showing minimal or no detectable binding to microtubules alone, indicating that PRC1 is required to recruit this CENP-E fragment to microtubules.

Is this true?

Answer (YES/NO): YES